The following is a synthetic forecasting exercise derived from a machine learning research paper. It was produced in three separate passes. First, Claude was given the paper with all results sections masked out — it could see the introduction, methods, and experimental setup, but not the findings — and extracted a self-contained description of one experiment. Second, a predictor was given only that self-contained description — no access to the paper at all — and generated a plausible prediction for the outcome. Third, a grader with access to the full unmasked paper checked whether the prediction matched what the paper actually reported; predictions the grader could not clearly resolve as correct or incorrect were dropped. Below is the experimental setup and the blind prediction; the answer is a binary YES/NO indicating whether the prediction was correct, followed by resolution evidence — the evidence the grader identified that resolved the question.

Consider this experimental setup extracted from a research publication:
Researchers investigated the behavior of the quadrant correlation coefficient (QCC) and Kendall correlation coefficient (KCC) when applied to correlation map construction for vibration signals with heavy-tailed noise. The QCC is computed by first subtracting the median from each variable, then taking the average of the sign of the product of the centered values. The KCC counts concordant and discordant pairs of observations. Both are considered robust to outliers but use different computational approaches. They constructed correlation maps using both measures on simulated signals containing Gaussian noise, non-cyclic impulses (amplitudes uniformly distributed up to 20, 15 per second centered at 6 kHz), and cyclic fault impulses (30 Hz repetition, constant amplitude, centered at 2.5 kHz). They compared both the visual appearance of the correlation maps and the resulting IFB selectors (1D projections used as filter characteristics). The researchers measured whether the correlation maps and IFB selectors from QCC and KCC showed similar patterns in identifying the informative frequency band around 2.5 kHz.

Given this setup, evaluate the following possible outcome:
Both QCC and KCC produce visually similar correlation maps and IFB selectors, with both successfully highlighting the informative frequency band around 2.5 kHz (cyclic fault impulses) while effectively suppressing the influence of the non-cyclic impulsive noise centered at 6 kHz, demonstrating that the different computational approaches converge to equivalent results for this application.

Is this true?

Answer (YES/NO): NO